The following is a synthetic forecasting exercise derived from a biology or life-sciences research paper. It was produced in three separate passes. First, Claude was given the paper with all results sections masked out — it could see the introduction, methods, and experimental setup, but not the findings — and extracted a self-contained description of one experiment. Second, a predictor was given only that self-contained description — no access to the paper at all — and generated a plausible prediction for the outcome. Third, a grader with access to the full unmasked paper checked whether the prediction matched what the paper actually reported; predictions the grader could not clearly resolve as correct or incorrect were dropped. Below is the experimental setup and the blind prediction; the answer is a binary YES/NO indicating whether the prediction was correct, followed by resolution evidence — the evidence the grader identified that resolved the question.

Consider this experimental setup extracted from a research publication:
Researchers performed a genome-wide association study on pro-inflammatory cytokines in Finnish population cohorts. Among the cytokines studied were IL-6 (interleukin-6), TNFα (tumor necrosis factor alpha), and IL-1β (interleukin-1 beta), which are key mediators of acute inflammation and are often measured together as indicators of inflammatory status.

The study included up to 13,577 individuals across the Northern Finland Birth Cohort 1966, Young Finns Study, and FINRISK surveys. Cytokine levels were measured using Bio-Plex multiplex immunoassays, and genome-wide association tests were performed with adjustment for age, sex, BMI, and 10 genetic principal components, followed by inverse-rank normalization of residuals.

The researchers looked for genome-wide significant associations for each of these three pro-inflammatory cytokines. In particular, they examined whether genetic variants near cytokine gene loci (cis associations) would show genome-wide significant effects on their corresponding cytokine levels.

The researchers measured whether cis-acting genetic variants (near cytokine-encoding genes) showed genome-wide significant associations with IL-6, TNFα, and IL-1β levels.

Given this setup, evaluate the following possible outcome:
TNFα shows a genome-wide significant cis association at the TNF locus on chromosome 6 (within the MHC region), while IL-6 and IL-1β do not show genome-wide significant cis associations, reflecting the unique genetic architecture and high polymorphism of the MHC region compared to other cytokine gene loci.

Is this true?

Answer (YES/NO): NO